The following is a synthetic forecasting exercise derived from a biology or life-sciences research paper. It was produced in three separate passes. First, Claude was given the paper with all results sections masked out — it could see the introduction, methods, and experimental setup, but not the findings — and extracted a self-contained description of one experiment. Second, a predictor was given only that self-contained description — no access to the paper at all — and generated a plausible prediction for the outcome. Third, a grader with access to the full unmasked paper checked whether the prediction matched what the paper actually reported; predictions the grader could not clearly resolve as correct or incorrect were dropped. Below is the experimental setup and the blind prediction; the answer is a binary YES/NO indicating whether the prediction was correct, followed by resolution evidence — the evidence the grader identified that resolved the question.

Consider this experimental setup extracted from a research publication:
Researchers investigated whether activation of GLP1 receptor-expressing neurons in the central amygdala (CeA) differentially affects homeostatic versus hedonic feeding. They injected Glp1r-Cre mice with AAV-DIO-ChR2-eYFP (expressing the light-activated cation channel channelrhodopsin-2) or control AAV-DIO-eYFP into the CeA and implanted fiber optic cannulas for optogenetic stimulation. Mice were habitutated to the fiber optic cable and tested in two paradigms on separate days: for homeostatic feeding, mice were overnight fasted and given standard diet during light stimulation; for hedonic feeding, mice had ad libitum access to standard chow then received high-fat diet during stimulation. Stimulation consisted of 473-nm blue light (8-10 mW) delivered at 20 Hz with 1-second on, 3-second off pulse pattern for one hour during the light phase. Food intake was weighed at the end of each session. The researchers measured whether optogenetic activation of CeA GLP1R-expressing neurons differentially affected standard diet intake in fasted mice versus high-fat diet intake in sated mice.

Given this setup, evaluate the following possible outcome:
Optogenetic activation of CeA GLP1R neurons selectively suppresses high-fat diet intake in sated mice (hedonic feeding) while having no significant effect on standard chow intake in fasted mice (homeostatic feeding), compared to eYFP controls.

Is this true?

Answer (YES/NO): YES